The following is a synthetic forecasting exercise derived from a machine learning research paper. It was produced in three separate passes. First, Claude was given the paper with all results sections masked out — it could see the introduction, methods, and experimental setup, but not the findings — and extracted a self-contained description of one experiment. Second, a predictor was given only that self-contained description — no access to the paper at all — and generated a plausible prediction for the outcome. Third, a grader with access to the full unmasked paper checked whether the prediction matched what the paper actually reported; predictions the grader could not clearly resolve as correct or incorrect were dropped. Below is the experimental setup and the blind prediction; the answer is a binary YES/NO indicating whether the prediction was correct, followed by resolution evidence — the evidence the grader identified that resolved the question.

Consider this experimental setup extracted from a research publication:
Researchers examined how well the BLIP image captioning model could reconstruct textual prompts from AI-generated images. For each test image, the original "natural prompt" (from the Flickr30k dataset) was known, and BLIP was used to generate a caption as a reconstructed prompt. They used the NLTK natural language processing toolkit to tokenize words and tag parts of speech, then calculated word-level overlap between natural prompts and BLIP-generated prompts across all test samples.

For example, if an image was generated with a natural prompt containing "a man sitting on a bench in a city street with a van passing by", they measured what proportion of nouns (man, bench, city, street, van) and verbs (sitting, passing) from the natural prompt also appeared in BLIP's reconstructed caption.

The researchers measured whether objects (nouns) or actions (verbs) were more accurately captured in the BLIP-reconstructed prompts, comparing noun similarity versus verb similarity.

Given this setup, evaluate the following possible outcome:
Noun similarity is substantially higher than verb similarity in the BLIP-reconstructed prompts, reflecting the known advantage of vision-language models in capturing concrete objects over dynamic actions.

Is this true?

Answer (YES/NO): YES